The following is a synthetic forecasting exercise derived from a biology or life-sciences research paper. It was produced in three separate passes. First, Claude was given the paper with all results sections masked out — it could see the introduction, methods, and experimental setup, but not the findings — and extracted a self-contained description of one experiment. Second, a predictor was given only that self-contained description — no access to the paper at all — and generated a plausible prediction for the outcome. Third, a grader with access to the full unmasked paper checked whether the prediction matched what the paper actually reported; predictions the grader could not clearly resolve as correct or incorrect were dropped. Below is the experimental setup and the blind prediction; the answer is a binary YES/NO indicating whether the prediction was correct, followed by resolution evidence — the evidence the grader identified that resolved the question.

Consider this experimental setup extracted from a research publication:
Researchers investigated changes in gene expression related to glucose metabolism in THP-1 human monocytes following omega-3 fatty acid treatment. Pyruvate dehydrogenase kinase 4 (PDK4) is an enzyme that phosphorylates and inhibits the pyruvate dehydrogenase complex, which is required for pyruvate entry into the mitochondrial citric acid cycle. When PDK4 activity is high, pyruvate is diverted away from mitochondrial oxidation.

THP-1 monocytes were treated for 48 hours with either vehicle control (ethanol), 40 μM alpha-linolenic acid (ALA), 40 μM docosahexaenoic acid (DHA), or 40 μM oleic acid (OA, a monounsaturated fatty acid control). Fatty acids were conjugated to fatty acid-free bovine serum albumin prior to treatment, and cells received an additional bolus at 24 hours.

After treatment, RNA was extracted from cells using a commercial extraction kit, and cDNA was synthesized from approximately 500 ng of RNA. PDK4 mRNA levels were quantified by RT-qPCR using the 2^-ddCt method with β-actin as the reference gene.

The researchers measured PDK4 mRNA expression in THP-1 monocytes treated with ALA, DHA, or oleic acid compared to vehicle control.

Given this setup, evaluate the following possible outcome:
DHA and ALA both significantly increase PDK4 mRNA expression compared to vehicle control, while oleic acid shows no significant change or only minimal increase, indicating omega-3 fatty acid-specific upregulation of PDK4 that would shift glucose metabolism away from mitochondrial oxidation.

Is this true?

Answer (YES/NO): YES